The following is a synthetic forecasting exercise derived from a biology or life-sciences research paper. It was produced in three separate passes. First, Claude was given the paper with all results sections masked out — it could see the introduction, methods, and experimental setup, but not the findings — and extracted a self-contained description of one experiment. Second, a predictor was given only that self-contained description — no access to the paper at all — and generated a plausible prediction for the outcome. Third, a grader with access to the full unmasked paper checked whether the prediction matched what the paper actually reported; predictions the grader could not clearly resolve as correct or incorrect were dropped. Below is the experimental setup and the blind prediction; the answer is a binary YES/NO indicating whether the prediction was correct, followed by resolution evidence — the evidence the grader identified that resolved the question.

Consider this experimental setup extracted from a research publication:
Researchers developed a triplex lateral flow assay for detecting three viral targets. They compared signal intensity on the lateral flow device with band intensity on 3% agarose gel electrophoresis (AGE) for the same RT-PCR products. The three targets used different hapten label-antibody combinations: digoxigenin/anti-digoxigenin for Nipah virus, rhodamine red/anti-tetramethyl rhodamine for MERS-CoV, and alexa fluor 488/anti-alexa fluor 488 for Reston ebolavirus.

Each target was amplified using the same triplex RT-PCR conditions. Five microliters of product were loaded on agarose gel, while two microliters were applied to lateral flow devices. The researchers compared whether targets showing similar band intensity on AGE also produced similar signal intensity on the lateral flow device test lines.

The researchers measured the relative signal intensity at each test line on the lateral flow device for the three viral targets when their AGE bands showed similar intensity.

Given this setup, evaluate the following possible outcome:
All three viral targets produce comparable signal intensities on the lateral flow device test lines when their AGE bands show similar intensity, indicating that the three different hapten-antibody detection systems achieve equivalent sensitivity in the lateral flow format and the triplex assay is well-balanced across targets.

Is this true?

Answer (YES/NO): NO